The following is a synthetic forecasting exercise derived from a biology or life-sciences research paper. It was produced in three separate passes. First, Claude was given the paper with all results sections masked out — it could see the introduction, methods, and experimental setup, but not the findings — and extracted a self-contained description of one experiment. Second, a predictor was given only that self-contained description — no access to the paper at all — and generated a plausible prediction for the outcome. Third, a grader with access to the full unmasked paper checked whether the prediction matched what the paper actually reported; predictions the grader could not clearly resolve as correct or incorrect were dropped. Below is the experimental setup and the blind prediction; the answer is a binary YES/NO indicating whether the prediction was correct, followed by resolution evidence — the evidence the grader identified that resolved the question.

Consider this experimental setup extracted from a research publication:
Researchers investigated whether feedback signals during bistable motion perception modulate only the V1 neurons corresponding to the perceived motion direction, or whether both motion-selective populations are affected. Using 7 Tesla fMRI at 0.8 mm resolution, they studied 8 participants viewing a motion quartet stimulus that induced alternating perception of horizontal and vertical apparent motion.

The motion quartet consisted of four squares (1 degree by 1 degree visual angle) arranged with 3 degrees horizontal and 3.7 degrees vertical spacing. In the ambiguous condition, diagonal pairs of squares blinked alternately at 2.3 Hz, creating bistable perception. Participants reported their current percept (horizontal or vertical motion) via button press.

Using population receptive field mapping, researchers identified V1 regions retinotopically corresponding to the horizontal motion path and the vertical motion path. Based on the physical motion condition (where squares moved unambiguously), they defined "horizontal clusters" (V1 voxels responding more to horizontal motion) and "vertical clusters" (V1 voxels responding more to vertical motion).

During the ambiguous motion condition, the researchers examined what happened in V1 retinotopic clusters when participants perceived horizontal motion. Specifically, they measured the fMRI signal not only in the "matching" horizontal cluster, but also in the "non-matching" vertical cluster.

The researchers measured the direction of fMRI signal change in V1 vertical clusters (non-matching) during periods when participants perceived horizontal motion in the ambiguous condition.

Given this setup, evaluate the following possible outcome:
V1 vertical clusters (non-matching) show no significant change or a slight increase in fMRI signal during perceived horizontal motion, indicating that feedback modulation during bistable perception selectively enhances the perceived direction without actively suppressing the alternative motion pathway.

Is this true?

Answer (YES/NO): NO